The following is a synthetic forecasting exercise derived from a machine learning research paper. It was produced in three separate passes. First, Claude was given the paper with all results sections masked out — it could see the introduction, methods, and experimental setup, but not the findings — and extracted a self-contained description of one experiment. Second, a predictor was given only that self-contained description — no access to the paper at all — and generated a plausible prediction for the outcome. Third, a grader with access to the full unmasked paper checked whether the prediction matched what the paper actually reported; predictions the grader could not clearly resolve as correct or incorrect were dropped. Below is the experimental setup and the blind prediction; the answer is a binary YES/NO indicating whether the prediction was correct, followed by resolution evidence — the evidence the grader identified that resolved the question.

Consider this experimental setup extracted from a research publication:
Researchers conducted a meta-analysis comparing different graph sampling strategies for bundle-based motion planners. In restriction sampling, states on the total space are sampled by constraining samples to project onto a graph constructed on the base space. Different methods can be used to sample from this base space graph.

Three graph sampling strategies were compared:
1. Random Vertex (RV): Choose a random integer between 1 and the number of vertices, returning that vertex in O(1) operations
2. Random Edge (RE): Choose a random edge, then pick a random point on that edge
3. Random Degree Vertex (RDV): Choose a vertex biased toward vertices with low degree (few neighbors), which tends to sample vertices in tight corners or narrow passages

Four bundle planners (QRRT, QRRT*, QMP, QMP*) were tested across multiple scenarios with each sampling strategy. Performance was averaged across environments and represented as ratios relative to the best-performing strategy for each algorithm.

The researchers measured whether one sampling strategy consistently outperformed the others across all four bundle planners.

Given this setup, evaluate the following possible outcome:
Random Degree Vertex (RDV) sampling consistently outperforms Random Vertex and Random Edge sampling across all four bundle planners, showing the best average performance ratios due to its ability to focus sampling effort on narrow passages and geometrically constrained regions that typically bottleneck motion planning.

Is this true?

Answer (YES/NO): NO